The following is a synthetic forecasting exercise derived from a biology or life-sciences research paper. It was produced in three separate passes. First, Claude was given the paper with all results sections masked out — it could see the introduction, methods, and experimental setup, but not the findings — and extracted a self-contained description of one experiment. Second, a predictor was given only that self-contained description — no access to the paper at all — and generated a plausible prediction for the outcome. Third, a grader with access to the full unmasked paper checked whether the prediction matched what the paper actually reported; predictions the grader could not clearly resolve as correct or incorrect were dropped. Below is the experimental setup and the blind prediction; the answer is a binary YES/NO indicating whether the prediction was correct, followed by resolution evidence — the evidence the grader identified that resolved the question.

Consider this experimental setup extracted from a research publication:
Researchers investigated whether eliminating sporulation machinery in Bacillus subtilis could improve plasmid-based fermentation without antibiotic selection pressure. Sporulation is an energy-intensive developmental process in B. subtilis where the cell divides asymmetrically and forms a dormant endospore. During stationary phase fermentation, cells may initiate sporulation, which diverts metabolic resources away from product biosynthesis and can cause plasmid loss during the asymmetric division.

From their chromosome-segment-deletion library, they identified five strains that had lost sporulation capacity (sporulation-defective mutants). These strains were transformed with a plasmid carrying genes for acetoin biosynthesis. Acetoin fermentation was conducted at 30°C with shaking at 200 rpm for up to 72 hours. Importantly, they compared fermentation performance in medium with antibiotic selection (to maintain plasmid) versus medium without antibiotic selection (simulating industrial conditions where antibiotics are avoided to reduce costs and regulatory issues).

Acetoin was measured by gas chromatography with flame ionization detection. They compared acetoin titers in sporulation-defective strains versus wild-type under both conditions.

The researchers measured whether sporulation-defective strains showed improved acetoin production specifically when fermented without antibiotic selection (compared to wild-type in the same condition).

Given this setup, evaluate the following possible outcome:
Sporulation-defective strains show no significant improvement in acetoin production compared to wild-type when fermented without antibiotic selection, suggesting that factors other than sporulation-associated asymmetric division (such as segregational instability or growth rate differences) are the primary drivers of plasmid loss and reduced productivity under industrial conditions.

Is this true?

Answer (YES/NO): NO